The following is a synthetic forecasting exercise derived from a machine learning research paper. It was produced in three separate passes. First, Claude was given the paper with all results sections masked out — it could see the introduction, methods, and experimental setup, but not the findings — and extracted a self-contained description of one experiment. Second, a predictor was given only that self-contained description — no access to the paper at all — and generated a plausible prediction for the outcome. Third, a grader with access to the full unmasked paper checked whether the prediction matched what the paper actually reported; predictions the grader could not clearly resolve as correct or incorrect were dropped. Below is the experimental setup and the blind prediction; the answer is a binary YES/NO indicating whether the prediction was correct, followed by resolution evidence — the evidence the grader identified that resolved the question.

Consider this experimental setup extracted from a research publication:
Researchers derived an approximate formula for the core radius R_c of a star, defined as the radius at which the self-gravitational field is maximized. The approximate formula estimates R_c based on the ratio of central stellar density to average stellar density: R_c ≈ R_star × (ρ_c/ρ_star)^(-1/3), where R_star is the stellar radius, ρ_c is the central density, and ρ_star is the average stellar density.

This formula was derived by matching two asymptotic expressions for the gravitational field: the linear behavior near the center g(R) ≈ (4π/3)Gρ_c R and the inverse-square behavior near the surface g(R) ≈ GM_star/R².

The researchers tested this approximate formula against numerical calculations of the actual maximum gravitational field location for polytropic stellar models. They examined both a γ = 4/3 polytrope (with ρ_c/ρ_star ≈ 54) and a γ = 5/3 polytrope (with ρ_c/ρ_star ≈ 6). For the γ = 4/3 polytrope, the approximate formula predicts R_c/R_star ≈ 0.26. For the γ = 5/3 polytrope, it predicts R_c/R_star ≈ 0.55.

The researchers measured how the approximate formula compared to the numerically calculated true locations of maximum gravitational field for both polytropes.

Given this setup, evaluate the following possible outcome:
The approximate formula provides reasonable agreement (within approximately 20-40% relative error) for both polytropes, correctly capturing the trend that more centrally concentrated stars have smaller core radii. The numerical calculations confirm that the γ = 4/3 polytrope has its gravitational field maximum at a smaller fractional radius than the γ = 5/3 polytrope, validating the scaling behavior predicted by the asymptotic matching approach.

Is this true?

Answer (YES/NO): NO